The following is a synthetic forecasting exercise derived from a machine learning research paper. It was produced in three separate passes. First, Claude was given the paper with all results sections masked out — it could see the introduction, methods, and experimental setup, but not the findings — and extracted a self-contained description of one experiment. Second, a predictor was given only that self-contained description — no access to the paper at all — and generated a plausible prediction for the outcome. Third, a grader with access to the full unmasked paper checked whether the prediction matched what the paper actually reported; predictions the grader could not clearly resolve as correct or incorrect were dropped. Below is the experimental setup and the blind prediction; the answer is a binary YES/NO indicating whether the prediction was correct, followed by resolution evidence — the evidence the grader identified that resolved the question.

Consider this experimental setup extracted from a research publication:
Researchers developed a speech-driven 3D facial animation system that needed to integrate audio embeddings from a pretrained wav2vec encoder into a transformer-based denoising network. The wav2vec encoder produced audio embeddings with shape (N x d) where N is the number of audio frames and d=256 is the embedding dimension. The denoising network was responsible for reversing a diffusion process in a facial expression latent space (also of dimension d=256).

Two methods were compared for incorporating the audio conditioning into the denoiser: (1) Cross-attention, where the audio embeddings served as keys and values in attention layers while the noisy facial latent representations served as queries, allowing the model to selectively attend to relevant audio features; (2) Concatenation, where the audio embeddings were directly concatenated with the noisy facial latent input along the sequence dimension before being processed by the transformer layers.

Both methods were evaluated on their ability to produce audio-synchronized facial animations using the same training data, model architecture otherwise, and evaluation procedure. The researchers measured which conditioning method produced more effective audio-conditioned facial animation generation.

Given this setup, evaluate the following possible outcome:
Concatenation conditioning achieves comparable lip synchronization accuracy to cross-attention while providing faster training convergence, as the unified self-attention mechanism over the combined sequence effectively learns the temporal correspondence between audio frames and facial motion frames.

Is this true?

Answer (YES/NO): NO